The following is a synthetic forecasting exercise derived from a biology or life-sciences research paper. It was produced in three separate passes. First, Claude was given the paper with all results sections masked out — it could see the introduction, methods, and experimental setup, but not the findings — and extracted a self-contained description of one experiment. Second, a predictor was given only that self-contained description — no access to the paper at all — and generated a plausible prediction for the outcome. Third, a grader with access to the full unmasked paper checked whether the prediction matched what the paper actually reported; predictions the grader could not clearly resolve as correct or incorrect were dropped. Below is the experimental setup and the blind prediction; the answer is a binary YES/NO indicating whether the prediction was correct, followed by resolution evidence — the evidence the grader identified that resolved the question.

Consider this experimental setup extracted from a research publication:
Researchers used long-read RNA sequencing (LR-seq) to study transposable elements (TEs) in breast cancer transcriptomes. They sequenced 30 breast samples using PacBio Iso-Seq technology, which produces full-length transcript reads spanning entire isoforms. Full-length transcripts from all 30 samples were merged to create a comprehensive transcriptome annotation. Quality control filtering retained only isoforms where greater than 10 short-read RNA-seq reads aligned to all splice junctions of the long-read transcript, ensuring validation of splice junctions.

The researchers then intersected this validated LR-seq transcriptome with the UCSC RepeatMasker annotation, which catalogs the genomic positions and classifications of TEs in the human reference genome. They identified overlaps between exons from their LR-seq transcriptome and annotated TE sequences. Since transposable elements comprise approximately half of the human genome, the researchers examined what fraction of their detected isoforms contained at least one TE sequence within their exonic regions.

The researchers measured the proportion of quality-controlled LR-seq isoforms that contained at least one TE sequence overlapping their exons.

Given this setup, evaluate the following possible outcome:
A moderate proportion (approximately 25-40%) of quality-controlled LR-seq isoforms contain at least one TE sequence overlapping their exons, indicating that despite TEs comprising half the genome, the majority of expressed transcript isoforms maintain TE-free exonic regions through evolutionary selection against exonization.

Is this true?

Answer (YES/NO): NO